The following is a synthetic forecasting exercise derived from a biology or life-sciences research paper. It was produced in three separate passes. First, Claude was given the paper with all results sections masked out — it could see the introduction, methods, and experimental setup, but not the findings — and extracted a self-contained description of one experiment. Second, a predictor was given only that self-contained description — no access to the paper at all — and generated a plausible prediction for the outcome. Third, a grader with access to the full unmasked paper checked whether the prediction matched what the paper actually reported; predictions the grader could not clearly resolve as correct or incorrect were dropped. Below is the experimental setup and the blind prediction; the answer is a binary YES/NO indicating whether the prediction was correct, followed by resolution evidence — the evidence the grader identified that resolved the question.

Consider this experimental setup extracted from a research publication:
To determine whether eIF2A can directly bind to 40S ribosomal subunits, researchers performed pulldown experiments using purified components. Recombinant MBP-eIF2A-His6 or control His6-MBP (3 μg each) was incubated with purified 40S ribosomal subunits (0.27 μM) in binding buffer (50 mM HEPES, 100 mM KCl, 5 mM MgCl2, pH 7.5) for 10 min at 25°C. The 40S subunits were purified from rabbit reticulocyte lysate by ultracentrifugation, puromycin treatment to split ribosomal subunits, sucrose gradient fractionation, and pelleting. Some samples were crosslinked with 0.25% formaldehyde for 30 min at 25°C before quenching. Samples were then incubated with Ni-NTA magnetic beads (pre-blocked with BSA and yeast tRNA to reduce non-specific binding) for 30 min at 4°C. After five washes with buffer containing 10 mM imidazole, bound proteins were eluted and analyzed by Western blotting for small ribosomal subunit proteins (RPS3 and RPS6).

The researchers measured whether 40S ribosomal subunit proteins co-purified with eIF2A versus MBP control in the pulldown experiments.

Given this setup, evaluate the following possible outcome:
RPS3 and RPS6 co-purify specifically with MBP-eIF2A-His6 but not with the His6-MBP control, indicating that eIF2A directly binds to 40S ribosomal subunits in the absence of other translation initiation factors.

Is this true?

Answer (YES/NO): NO